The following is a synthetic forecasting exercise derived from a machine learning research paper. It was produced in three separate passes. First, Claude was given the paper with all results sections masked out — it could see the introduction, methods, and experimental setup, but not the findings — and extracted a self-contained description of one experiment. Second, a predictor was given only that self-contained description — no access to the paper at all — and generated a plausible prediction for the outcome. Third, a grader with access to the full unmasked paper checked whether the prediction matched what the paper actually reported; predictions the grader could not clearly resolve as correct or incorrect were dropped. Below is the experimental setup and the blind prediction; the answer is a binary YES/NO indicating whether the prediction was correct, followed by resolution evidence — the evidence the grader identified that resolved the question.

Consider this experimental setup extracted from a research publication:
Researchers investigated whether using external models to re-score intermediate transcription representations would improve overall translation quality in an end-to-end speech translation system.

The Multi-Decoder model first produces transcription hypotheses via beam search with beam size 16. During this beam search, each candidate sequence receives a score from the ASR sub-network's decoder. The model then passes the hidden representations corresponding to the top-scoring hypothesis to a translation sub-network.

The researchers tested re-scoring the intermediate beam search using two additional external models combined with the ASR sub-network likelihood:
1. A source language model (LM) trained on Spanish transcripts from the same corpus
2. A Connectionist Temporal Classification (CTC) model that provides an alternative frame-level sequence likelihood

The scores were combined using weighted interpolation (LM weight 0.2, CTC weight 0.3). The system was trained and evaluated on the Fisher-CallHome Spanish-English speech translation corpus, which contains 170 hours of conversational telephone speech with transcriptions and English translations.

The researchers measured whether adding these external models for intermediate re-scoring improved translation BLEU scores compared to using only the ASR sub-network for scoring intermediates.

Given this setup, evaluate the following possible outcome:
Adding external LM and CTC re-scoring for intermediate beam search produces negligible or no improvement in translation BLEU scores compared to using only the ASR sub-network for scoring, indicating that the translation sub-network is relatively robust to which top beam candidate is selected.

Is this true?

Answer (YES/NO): NO